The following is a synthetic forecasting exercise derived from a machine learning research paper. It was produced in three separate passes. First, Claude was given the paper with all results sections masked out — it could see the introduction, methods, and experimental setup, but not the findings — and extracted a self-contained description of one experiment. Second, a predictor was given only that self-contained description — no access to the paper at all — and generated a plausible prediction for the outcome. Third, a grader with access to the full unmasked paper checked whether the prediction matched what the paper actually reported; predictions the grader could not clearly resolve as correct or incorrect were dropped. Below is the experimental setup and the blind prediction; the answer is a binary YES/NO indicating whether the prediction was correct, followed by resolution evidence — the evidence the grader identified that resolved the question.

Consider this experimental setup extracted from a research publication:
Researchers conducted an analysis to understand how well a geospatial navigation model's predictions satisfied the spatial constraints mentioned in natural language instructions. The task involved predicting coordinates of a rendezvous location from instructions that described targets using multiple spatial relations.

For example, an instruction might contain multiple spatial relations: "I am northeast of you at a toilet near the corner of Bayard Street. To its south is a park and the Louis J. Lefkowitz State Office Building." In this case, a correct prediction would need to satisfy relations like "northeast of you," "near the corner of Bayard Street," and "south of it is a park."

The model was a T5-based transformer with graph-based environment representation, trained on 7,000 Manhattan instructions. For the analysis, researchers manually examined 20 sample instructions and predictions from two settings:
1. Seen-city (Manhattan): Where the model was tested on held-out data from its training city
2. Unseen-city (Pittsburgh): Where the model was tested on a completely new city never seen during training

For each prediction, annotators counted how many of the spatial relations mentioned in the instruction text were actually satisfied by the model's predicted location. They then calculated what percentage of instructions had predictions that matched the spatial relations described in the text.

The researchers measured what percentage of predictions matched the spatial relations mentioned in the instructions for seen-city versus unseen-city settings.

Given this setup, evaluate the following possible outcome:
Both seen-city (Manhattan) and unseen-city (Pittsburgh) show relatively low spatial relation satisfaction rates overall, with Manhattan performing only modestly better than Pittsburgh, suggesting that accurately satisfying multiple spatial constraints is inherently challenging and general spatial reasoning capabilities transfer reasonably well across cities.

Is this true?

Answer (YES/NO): NO